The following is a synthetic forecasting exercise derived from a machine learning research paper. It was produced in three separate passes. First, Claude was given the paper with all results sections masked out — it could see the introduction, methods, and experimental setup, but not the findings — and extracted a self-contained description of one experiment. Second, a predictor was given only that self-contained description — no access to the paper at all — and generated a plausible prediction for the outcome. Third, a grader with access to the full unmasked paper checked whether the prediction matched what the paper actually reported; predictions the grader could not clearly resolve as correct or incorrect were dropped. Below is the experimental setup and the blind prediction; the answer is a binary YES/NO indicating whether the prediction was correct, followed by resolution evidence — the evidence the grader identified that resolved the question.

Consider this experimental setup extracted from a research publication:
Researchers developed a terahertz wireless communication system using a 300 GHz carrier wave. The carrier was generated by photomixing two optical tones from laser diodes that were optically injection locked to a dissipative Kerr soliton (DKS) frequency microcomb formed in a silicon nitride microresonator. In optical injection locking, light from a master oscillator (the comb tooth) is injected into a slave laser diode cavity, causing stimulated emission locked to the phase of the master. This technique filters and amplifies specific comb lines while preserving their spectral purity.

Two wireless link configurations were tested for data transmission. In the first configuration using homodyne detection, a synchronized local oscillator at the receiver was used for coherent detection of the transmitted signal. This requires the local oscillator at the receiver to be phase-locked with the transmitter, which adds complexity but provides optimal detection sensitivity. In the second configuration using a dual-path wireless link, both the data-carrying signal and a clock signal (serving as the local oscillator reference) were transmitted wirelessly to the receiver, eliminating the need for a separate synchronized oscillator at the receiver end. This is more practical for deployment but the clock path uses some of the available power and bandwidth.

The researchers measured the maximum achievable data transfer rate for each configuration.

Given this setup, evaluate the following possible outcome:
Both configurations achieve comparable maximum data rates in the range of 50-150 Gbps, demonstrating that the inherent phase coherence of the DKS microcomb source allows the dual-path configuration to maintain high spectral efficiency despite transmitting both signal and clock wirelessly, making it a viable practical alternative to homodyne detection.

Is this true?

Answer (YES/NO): NO